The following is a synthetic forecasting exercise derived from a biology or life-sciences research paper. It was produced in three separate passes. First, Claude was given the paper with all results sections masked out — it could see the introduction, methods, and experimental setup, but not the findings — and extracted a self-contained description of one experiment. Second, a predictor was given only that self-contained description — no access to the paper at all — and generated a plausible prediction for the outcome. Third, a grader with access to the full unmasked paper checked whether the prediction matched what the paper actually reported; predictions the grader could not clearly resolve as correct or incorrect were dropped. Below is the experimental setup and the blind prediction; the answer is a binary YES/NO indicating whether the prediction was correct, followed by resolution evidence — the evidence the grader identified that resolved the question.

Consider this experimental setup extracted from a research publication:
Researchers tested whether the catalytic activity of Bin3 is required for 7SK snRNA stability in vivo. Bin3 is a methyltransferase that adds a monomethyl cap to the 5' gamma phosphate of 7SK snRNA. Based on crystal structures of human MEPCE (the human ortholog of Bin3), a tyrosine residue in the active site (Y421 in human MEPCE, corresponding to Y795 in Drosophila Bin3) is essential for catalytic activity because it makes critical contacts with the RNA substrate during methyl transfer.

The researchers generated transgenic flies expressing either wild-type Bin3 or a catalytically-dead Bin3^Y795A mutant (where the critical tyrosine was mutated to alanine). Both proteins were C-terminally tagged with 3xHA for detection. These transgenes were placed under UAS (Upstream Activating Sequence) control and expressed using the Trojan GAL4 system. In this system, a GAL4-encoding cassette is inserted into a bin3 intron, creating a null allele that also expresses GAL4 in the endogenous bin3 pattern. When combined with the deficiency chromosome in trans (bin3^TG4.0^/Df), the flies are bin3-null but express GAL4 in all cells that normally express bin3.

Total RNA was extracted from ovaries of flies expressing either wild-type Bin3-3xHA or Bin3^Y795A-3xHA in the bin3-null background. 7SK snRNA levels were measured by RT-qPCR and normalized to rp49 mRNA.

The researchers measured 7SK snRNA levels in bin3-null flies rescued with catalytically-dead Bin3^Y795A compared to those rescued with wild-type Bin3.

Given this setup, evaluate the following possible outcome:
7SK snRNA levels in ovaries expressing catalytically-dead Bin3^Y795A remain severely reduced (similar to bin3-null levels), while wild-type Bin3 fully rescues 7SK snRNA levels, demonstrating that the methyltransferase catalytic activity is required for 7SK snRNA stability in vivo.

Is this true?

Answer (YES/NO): NO